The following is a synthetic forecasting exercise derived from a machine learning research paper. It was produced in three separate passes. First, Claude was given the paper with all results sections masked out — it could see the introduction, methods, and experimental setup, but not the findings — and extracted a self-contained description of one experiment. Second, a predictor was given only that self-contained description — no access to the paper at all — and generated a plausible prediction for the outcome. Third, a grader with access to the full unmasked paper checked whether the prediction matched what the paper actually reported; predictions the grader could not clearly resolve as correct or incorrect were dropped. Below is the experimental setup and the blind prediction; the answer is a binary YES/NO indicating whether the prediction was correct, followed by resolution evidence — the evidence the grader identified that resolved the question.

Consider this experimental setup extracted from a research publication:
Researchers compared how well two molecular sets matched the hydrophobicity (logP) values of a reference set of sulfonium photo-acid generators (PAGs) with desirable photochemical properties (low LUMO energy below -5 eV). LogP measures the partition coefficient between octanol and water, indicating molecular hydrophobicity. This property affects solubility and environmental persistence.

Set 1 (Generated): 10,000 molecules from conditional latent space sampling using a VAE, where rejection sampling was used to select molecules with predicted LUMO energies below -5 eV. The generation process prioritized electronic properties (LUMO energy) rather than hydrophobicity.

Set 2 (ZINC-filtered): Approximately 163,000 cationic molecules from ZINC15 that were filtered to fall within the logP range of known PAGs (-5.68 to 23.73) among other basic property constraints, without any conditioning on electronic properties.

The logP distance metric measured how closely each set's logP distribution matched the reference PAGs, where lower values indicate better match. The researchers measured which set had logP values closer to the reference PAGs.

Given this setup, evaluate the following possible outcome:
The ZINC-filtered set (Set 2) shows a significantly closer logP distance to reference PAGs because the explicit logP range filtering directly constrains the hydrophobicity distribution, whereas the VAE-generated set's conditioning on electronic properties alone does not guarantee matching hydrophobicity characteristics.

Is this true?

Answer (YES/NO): YES